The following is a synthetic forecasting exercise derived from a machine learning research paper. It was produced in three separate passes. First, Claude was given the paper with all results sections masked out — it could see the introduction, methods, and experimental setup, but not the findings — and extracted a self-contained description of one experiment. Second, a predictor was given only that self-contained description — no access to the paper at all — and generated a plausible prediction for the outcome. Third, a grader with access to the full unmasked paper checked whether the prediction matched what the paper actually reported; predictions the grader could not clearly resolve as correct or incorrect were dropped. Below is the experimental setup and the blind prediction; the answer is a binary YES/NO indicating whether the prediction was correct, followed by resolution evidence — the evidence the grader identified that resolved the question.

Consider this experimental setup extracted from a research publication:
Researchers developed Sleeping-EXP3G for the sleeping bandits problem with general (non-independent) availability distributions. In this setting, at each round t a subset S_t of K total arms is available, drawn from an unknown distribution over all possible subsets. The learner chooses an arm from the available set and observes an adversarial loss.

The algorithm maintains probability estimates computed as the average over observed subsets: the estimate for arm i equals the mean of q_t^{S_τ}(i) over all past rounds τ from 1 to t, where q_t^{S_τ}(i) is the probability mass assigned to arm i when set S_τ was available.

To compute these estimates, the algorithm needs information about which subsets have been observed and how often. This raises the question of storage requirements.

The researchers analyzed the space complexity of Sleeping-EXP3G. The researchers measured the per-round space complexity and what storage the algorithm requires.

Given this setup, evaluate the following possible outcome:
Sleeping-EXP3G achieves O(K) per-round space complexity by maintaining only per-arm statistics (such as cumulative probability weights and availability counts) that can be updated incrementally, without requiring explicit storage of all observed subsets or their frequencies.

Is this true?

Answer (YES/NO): NO